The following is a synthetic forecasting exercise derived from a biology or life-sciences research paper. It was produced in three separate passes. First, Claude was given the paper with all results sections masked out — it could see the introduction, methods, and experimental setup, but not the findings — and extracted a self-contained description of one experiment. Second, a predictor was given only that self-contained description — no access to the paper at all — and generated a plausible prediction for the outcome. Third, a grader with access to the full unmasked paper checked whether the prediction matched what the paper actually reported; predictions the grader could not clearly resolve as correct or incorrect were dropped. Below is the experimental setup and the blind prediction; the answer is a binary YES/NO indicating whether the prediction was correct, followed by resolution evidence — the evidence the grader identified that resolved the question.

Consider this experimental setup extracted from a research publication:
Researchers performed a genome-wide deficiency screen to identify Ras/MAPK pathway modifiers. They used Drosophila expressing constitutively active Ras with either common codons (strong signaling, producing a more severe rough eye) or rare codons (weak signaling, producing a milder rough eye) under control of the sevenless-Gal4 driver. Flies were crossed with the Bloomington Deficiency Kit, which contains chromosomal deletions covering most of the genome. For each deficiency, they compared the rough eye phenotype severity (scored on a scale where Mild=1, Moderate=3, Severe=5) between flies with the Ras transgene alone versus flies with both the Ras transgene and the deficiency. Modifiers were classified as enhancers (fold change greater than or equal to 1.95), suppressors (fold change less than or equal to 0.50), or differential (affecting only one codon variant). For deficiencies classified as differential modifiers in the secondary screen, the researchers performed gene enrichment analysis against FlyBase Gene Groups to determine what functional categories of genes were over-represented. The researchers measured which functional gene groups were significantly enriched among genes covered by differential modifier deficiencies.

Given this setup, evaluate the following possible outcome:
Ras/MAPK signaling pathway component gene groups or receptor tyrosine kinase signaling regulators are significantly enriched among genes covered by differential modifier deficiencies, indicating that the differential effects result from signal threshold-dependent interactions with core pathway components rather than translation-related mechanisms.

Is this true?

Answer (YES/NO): NO